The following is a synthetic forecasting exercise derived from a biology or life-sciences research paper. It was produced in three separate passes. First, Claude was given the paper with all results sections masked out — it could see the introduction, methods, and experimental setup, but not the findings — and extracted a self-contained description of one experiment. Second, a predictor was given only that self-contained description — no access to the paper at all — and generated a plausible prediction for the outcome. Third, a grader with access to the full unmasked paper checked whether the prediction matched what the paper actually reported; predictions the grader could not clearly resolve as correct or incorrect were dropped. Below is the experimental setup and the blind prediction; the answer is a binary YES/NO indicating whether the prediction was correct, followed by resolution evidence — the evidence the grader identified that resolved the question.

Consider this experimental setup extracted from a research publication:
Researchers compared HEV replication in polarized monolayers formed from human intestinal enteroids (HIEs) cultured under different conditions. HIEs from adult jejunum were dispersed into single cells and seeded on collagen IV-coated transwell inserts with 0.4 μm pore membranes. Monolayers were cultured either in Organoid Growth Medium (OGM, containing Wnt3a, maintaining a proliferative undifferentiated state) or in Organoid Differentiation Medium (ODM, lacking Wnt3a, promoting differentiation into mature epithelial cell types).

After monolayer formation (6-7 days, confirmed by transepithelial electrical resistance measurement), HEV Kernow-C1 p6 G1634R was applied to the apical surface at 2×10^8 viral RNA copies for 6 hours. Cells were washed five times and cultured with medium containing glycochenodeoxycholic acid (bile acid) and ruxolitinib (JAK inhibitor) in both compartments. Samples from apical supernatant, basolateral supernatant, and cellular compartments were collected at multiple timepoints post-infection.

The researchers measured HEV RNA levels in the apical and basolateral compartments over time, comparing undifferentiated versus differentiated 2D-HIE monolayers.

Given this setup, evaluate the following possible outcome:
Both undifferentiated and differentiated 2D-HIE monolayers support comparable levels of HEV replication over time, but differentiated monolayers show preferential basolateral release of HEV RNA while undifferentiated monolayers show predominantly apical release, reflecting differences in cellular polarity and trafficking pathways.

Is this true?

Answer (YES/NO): NO